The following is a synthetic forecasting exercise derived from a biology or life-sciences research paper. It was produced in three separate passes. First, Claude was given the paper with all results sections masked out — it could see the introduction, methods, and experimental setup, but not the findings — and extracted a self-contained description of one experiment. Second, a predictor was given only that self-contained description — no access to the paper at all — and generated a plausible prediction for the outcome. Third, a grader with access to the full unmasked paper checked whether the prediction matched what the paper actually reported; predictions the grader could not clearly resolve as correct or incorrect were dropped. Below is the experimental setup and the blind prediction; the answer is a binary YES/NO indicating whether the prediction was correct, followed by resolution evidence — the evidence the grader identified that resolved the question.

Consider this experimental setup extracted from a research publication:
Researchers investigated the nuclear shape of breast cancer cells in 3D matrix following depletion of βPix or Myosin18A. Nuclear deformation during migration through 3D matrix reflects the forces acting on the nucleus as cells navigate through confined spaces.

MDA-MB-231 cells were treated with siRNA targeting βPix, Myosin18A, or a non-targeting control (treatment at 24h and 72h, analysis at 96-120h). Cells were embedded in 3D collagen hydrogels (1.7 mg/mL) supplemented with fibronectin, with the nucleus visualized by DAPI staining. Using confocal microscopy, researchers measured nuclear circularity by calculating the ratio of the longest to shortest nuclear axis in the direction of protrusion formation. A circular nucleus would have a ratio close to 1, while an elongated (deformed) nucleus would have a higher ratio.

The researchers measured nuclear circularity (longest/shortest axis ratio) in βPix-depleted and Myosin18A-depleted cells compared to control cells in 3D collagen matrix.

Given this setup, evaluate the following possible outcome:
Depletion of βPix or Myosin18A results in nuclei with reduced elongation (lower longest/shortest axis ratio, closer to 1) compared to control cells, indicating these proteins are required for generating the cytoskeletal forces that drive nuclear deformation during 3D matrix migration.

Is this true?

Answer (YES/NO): YES